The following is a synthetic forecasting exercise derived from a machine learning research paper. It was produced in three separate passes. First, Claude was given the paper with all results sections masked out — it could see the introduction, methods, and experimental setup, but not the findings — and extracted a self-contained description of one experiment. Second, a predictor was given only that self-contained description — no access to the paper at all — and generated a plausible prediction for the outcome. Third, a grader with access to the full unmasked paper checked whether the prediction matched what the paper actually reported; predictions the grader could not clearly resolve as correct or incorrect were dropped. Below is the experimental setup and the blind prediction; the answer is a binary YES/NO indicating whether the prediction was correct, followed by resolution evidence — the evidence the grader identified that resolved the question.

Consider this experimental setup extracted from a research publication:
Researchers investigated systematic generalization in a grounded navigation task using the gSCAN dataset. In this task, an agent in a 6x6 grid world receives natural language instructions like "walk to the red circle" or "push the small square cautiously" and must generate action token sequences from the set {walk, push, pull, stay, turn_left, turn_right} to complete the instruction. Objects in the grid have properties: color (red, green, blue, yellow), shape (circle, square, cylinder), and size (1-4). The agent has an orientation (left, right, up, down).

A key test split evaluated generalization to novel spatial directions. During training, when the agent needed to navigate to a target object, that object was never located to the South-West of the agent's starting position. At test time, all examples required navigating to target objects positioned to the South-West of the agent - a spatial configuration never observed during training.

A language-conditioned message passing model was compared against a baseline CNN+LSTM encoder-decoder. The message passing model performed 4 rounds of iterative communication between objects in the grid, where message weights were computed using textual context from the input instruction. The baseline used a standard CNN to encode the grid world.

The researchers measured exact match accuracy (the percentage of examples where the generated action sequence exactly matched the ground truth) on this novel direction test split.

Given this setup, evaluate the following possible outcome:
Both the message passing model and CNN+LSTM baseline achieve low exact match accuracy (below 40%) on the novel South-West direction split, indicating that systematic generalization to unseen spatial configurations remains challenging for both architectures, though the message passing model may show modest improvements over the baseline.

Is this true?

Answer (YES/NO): YES